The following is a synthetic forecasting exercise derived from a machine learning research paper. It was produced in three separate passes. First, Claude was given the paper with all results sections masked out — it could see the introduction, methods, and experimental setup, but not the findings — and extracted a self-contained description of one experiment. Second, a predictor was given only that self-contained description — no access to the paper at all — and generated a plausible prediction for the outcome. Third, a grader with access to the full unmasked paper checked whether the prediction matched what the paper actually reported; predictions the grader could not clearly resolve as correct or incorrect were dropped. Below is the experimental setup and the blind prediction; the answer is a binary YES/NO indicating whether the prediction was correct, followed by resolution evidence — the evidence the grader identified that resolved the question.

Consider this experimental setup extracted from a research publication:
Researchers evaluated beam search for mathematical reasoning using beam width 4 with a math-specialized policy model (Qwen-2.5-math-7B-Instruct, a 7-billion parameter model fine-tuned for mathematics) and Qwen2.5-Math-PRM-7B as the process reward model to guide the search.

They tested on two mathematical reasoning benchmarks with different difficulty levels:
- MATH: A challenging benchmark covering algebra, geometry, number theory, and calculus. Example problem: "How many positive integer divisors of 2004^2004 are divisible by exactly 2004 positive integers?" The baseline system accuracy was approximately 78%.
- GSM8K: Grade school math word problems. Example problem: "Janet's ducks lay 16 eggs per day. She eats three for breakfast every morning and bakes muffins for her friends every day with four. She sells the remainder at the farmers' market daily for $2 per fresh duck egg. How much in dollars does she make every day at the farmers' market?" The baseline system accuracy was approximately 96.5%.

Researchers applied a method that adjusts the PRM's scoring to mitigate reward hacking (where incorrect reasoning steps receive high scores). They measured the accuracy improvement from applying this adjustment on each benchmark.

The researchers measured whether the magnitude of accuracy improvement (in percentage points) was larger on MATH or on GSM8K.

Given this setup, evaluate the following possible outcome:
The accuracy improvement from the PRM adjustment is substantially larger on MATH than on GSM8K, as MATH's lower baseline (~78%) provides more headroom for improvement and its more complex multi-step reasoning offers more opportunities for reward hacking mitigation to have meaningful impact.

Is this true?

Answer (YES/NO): YES